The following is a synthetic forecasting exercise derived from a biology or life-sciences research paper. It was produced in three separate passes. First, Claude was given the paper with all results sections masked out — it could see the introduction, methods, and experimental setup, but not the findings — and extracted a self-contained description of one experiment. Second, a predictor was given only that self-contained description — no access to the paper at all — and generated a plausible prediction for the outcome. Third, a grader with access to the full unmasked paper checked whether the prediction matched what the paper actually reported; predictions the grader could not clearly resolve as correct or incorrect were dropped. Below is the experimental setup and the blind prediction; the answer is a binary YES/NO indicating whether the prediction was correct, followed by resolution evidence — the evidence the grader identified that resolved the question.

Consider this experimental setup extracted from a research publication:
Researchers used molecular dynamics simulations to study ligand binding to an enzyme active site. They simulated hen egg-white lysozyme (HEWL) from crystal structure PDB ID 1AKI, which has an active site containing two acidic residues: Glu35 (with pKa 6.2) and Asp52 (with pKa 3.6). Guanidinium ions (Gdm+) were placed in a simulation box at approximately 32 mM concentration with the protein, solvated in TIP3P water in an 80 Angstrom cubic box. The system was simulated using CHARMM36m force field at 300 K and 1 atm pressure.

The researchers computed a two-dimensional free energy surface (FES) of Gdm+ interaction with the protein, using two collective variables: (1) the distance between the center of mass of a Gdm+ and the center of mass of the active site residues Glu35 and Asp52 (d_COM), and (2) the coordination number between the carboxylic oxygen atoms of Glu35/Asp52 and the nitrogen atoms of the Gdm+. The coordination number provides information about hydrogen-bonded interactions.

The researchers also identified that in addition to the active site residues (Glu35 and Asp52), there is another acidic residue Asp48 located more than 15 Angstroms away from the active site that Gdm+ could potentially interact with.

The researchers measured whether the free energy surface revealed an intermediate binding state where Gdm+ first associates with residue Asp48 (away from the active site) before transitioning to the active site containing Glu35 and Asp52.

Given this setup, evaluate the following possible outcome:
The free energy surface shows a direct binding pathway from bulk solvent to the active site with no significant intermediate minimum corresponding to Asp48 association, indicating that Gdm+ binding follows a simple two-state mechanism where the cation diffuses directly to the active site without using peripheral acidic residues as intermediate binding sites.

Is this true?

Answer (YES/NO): NO